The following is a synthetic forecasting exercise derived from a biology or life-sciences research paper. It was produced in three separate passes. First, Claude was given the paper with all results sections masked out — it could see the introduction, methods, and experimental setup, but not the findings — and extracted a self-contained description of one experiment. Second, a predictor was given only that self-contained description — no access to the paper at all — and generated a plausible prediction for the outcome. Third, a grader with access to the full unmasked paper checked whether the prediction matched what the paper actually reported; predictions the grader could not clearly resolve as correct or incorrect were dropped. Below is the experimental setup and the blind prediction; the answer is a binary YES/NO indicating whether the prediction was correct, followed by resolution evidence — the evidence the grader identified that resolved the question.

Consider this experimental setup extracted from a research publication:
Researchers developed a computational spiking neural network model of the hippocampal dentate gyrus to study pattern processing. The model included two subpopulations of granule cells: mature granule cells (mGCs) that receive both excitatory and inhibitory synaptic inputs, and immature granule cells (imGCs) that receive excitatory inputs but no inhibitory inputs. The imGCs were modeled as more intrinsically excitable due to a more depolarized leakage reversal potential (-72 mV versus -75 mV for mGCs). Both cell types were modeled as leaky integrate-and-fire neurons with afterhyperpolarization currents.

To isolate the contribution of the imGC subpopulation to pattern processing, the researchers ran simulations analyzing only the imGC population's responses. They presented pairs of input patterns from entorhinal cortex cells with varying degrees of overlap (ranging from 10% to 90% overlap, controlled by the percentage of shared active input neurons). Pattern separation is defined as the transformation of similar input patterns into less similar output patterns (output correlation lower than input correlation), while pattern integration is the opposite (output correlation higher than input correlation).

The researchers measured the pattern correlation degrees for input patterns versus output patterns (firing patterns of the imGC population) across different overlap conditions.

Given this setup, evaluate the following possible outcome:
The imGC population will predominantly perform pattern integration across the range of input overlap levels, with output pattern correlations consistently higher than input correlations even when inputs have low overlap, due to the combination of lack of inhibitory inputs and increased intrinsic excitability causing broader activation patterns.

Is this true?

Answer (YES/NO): YES